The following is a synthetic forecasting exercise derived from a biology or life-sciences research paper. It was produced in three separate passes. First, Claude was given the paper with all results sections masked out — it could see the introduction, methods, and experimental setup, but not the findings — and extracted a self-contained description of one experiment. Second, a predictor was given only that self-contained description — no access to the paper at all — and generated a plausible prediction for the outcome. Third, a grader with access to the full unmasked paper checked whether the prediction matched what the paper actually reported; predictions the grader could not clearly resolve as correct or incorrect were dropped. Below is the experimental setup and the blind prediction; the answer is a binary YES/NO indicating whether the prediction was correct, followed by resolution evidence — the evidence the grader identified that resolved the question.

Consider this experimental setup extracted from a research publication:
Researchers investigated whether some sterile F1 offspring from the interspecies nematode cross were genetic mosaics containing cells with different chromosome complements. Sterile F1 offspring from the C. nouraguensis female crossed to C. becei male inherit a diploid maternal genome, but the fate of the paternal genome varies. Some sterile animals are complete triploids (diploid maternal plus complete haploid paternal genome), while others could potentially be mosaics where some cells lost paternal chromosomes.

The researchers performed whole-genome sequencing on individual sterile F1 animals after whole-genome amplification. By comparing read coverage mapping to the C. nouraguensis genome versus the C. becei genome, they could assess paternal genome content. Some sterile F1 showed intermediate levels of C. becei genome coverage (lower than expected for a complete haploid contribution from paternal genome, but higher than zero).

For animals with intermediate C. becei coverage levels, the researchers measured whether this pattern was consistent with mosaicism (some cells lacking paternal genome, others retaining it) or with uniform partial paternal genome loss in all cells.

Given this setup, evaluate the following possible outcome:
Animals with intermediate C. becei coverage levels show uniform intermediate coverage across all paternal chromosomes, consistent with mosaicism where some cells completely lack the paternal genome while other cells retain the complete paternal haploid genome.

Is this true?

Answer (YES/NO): YES